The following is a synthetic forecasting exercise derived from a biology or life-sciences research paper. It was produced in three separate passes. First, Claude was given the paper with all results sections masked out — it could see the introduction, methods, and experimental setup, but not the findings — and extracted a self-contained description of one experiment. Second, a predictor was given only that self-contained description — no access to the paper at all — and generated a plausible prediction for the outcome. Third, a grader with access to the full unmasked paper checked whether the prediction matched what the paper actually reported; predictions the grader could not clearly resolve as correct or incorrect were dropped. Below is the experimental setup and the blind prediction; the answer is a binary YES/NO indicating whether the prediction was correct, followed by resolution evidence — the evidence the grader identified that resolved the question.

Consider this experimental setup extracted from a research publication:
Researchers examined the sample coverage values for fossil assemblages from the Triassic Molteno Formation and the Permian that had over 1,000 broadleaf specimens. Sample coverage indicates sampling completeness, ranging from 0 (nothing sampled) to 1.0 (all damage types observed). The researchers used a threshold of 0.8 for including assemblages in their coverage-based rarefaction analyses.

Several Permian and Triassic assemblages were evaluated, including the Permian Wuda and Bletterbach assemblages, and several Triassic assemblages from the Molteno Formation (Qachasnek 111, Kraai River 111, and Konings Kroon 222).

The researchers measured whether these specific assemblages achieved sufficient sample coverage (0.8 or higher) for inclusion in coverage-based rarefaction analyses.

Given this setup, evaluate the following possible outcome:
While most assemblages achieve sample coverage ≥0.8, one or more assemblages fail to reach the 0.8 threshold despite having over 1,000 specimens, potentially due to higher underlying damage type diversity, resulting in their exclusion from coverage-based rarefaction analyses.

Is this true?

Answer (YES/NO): NO